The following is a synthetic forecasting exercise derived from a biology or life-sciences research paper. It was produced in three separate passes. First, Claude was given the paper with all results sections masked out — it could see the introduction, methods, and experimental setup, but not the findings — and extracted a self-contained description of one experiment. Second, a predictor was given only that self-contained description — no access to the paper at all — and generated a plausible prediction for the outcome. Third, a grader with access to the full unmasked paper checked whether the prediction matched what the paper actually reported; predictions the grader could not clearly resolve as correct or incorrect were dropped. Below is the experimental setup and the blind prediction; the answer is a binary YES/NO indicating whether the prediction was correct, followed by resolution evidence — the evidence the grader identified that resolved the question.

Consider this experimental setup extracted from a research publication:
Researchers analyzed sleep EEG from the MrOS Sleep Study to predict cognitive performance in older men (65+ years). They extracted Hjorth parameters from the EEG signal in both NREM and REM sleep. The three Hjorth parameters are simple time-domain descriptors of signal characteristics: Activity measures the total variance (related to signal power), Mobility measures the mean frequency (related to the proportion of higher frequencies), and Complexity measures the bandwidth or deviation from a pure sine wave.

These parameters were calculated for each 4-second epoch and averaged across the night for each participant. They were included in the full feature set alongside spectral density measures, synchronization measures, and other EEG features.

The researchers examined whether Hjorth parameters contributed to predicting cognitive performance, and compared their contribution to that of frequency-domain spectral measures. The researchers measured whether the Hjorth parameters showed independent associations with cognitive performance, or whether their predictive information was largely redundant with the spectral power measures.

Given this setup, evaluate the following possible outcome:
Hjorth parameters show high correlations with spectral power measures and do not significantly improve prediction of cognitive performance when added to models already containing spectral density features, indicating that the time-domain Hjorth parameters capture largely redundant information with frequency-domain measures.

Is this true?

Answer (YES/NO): YES